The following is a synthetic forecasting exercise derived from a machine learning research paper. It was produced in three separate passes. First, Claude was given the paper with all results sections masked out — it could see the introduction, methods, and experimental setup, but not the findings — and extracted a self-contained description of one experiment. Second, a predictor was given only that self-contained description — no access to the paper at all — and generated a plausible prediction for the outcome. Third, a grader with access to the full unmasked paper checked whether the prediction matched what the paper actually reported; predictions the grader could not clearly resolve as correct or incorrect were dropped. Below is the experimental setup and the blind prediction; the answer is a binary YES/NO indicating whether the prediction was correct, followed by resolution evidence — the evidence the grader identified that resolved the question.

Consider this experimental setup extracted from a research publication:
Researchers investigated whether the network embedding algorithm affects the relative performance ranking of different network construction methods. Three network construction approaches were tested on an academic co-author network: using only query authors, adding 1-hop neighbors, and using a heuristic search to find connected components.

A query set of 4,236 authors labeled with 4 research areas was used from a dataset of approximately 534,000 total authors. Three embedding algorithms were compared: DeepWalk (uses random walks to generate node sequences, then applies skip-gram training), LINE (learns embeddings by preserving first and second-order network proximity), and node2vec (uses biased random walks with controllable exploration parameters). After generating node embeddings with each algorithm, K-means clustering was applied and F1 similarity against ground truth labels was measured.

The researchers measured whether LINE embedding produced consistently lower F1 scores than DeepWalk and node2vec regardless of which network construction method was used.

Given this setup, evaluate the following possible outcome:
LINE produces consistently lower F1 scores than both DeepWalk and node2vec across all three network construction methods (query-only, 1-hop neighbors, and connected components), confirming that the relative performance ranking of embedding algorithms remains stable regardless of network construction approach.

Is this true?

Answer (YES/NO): YES